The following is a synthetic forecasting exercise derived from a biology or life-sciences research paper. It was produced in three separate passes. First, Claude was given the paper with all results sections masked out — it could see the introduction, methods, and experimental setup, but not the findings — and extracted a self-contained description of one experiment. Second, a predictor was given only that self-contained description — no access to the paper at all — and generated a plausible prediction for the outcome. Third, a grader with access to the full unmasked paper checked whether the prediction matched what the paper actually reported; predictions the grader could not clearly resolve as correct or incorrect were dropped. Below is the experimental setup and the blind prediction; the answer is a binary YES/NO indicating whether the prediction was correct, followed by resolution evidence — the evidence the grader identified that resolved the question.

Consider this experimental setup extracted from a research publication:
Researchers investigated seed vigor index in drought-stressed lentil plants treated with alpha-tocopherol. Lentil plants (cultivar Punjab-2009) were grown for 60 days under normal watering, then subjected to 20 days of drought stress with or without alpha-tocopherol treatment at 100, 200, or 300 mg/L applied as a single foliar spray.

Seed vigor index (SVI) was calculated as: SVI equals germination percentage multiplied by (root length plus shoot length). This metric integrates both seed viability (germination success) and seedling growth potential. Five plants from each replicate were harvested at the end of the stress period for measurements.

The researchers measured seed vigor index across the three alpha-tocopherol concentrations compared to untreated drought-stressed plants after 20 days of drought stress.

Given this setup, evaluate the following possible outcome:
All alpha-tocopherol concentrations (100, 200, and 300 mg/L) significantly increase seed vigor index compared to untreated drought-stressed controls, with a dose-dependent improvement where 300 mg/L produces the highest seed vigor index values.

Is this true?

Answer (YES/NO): NO